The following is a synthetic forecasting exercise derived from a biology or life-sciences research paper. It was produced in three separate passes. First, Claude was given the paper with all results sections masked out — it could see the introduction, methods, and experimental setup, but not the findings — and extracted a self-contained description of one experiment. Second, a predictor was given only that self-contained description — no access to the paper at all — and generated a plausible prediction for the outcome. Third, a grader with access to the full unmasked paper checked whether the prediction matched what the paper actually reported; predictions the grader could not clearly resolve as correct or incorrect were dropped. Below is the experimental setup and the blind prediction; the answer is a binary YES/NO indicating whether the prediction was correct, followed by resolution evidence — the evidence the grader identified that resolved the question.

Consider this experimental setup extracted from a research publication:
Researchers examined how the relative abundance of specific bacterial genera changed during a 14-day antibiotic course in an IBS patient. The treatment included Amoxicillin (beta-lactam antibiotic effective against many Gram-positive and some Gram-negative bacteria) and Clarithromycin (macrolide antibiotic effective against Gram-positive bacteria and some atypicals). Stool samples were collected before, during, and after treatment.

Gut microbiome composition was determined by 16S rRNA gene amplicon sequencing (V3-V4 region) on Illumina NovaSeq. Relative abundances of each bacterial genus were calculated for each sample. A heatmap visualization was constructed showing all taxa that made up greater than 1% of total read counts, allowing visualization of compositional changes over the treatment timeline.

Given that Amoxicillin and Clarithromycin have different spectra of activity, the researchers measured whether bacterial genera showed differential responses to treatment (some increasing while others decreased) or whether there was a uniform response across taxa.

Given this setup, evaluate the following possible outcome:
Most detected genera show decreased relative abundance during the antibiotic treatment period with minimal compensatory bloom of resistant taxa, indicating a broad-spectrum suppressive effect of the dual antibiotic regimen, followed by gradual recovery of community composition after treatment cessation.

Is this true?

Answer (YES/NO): NO